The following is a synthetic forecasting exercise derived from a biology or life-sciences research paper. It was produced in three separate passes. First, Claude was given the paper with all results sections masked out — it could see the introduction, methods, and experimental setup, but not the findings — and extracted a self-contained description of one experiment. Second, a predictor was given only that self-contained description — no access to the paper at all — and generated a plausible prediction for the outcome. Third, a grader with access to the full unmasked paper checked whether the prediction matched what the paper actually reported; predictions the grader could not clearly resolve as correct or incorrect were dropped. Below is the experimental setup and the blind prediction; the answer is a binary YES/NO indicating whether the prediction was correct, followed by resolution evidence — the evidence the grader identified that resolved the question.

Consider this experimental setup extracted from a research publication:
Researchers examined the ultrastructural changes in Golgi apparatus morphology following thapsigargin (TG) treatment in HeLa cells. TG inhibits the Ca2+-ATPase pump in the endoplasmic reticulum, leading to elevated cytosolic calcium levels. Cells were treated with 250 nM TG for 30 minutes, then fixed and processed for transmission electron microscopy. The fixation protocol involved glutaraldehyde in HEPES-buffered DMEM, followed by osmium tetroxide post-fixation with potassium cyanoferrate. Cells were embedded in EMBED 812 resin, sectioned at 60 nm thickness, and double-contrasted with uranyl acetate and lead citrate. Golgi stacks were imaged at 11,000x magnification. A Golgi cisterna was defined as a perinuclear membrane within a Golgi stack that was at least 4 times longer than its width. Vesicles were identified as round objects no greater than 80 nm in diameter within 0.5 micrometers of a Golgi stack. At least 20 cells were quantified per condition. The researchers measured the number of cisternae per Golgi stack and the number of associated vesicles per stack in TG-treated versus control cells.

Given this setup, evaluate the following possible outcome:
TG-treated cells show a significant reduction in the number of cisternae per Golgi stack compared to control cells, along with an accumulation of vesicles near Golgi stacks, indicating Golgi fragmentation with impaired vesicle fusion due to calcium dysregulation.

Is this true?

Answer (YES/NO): YES